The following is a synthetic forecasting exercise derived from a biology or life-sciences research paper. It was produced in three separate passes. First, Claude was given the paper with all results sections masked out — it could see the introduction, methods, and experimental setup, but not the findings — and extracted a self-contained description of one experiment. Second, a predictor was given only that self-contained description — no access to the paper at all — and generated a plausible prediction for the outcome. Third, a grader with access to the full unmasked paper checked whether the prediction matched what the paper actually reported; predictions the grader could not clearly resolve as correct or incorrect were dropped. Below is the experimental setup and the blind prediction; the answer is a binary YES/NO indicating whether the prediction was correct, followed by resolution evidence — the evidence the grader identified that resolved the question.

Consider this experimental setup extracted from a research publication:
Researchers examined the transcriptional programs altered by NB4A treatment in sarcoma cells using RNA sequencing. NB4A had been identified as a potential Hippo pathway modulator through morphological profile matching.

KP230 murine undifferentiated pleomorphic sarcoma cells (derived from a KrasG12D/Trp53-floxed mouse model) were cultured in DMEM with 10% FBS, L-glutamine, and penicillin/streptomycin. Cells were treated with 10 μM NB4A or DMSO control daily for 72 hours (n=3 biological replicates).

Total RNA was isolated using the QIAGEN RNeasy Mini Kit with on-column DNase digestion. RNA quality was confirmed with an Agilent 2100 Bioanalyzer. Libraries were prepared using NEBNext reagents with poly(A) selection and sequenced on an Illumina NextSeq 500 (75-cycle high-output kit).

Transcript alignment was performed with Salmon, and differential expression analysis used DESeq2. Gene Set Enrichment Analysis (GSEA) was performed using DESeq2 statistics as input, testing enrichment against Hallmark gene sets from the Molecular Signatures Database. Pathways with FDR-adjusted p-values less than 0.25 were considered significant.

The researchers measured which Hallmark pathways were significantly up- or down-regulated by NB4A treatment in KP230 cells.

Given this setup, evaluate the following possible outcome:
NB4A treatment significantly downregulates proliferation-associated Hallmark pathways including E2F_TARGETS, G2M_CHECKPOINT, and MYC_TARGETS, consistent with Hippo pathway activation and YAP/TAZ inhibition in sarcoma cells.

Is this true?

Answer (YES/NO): NO